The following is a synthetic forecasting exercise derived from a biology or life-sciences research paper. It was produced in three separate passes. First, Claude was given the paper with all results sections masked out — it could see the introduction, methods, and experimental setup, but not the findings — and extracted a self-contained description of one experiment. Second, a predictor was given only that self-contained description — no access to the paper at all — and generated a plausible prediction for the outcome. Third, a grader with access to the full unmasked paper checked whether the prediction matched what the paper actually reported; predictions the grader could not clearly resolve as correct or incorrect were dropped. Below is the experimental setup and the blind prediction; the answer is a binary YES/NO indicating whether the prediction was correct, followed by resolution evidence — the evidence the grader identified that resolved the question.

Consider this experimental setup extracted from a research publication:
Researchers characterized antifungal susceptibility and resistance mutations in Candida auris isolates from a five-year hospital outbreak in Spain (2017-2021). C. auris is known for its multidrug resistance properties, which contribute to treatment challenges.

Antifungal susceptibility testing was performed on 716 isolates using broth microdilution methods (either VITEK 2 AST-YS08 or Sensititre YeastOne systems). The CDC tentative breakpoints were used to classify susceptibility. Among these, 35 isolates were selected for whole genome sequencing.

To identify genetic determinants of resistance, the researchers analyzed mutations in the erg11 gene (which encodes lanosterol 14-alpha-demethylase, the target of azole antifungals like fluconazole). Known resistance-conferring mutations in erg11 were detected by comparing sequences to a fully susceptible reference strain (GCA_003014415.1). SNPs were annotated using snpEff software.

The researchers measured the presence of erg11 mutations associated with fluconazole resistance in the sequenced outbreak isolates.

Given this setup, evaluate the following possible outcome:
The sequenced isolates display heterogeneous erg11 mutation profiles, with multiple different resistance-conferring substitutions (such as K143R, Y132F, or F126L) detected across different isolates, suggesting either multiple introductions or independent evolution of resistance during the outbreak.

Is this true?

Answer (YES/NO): NO